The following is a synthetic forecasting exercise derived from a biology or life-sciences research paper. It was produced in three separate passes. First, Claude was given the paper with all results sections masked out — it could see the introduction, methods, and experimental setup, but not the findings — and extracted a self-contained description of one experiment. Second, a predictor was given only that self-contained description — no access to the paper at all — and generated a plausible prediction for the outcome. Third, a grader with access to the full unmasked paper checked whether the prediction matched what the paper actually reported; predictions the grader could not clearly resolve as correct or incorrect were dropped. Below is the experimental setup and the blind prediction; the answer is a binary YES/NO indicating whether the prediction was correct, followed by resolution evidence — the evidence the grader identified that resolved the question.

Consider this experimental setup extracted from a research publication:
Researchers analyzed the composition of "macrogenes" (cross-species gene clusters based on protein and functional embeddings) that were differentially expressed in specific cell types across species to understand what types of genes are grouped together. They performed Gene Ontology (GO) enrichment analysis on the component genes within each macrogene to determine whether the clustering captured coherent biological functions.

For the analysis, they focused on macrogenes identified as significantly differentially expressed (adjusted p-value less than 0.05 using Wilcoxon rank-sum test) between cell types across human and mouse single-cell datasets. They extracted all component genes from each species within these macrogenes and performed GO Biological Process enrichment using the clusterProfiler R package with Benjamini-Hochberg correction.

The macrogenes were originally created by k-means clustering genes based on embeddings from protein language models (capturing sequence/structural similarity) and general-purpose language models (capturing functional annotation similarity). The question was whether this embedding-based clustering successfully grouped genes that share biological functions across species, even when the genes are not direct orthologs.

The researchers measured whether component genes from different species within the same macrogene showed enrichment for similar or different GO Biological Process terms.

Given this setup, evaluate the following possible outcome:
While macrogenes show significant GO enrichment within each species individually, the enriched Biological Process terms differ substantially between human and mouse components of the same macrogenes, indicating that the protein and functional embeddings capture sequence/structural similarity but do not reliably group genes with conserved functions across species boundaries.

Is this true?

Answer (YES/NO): NO